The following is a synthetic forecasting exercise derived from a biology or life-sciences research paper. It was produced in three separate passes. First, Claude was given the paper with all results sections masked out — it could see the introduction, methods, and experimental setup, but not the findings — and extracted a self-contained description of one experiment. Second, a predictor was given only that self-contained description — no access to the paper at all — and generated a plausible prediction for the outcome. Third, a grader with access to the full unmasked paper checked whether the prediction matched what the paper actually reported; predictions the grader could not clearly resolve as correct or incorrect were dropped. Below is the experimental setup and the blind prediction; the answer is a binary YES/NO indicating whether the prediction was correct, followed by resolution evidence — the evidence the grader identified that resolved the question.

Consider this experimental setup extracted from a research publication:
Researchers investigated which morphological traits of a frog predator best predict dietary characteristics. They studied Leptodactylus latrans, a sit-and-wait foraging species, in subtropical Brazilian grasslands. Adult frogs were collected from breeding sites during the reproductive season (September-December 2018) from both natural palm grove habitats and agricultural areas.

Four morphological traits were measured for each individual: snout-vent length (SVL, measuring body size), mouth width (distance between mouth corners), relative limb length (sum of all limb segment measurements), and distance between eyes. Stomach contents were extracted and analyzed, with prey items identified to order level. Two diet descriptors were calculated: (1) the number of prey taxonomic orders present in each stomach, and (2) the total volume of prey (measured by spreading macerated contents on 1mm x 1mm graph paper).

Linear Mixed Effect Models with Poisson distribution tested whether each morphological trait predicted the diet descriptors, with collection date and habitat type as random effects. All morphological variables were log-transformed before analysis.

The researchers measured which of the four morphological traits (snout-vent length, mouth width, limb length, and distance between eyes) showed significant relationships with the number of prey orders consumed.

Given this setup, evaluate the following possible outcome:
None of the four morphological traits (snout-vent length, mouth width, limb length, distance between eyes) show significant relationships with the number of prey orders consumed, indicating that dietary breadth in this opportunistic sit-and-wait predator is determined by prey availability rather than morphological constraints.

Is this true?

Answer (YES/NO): NO